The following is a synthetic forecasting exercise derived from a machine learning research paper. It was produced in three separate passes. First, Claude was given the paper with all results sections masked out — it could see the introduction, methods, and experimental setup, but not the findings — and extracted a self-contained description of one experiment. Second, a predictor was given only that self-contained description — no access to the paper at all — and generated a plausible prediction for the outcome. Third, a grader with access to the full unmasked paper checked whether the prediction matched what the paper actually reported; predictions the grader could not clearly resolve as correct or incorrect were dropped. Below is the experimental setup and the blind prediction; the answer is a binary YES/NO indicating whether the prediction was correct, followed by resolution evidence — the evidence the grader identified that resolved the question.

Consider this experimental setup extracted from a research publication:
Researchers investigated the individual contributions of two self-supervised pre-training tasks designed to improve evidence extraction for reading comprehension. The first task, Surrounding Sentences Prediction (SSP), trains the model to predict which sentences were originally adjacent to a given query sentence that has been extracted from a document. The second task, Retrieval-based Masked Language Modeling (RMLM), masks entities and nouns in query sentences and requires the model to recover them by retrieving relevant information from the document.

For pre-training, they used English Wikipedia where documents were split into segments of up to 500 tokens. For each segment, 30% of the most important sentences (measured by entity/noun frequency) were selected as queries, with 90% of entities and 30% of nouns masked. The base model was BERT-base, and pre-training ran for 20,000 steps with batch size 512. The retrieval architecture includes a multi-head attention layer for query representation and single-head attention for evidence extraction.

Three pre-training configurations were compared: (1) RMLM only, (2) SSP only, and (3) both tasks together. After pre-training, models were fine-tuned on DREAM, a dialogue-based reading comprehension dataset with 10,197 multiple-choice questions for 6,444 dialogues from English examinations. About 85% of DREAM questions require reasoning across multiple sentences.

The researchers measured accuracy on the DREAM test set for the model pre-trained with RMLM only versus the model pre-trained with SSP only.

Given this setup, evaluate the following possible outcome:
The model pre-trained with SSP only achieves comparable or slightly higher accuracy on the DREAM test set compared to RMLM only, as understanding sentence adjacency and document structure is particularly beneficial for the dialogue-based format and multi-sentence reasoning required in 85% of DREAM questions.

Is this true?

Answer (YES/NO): NO